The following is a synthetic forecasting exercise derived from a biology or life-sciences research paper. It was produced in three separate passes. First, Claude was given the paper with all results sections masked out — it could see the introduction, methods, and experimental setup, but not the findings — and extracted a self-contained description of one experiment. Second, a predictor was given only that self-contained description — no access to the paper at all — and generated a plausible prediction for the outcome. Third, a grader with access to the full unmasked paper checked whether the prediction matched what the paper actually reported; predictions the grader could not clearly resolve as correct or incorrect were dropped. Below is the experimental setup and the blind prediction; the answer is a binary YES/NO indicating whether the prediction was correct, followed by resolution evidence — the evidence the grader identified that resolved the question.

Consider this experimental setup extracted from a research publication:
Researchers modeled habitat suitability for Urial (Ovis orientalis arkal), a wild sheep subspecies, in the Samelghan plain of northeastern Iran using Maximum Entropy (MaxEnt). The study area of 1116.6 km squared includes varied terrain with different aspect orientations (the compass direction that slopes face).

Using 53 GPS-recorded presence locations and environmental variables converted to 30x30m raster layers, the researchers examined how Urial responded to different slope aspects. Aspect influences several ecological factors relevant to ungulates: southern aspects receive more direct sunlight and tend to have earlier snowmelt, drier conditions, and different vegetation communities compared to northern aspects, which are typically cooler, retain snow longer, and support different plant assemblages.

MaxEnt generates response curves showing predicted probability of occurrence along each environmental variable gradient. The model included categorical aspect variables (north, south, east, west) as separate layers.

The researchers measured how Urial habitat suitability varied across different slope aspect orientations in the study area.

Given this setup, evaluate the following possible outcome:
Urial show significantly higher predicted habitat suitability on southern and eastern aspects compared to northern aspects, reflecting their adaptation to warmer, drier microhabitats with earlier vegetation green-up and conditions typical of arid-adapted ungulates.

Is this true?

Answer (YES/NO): NO